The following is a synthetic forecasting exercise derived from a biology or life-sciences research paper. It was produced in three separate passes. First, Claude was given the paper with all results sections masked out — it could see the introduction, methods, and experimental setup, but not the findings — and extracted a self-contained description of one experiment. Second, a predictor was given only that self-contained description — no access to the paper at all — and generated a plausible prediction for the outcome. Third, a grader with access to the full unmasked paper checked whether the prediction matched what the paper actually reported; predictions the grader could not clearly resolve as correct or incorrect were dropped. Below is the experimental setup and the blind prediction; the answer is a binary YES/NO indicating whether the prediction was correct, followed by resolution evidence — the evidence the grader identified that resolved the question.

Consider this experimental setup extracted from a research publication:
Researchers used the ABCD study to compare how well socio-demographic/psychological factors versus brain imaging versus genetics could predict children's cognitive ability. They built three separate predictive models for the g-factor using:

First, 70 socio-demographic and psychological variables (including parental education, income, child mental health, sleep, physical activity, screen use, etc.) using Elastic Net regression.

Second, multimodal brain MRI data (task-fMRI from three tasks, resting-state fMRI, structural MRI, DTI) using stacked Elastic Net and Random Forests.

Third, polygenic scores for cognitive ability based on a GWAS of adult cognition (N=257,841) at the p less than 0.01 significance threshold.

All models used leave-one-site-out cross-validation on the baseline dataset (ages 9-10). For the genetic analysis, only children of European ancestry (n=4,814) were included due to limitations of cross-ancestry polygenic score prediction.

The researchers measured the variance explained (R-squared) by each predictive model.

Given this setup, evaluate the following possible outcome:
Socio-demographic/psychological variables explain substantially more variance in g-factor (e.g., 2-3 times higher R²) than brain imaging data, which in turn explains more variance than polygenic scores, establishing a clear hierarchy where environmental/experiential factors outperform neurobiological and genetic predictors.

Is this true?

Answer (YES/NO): NO